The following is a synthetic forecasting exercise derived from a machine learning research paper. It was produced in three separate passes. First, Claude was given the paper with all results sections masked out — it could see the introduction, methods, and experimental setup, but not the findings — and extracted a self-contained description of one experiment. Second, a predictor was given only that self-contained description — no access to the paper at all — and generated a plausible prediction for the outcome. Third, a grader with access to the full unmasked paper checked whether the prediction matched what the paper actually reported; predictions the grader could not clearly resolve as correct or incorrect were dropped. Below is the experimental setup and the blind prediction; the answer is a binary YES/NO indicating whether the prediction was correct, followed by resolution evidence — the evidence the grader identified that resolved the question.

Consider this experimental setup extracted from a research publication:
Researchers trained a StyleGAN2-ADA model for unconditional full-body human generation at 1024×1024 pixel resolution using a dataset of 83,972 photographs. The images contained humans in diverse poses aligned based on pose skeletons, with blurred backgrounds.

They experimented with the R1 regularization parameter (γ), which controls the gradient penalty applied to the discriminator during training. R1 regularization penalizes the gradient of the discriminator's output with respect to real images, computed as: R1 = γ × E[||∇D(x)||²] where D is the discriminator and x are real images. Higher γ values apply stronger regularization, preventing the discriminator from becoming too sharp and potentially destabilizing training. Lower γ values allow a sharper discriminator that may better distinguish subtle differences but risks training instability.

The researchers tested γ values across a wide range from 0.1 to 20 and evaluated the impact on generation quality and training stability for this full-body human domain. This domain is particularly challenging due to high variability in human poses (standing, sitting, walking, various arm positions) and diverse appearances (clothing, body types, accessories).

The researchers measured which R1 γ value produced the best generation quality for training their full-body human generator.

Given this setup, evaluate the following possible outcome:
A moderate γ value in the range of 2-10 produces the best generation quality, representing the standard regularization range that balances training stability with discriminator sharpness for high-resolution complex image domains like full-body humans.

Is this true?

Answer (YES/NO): NO